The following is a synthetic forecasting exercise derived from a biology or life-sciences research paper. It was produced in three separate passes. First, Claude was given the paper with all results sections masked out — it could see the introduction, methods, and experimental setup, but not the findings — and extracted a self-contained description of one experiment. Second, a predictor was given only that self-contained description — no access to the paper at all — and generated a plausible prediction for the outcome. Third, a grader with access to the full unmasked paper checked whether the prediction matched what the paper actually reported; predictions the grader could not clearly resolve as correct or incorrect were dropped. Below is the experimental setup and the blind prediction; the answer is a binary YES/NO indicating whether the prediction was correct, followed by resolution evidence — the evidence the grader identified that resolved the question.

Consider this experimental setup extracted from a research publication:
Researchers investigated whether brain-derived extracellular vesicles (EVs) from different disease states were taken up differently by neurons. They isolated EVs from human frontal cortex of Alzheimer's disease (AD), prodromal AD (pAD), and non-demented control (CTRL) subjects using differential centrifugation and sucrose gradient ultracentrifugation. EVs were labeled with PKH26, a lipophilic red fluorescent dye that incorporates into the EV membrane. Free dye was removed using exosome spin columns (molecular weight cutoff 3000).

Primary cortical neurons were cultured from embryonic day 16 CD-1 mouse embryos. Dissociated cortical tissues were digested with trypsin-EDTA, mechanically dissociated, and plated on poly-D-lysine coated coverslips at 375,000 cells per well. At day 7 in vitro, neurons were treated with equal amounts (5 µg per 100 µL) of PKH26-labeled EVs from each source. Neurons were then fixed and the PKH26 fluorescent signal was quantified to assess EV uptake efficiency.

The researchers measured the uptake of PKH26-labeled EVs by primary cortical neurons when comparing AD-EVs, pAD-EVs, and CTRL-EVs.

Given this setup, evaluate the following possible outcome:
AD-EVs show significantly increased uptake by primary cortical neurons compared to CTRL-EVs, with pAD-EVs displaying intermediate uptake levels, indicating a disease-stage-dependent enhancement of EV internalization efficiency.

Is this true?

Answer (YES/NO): NO